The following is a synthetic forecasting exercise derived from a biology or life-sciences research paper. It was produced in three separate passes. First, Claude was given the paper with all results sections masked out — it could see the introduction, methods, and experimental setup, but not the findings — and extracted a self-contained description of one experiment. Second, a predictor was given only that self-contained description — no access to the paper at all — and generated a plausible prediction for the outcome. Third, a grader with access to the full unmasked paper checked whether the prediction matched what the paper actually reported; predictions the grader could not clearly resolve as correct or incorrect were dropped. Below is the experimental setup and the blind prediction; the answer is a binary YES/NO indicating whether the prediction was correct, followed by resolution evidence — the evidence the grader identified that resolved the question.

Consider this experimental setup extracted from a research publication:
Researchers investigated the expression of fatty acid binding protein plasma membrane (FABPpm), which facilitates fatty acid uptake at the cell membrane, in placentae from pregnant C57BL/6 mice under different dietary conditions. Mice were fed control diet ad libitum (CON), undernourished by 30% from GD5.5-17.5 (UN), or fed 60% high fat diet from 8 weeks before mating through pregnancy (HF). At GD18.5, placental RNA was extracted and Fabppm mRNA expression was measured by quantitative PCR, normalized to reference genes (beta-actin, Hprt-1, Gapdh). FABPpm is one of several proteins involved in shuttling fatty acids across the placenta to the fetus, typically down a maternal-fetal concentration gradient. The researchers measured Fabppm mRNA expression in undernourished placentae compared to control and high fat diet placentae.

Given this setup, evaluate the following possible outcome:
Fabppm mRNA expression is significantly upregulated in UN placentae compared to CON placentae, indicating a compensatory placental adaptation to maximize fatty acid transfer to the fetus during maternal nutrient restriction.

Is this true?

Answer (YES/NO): YES